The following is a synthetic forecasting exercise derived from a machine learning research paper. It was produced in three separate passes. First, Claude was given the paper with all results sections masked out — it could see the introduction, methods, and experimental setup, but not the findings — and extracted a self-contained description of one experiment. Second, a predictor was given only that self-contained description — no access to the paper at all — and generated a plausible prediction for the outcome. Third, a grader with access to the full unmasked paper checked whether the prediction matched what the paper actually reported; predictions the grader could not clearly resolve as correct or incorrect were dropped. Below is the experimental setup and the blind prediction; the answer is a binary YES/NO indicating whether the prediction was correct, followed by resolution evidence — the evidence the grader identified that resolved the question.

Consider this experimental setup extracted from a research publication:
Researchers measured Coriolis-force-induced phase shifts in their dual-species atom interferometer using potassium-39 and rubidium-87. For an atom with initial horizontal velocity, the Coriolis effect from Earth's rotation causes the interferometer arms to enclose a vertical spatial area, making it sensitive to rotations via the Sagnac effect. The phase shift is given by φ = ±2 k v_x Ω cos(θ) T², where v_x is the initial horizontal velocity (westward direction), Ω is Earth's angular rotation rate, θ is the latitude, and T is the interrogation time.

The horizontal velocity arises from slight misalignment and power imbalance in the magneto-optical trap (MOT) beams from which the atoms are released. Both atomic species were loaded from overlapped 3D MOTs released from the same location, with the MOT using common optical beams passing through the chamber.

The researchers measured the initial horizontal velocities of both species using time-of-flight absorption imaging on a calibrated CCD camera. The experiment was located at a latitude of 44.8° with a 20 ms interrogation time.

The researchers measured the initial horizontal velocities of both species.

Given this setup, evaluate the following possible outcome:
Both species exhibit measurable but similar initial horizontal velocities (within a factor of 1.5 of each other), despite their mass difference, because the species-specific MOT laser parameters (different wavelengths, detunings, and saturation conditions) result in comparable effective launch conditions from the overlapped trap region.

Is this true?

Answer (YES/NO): NO